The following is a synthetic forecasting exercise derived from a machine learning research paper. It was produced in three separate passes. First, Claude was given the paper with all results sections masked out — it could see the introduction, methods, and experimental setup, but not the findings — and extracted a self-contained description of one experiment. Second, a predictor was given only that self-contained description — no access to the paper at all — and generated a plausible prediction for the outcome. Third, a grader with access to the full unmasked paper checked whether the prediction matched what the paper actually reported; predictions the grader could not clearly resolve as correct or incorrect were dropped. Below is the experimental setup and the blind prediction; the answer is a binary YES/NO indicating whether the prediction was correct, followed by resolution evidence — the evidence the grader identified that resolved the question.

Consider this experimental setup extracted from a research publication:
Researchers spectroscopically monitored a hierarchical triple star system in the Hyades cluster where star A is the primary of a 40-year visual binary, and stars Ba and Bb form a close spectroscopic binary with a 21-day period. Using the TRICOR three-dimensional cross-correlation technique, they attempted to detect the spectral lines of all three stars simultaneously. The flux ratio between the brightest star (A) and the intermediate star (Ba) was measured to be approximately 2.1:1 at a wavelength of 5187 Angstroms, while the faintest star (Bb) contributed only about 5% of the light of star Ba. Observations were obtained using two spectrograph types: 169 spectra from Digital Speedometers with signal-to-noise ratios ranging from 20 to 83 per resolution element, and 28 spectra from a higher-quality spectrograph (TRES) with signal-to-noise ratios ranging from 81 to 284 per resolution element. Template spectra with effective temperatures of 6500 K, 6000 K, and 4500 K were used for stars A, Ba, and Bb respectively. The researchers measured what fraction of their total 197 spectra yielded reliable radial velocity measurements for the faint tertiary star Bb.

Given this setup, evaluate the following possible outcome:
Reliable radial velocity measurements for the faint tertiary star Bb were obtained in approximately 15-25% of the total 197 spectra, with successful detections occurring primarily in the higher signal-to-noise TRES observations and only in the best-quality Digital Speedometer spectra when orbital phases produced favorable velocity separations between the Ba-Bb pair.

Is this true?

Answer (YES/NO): NO